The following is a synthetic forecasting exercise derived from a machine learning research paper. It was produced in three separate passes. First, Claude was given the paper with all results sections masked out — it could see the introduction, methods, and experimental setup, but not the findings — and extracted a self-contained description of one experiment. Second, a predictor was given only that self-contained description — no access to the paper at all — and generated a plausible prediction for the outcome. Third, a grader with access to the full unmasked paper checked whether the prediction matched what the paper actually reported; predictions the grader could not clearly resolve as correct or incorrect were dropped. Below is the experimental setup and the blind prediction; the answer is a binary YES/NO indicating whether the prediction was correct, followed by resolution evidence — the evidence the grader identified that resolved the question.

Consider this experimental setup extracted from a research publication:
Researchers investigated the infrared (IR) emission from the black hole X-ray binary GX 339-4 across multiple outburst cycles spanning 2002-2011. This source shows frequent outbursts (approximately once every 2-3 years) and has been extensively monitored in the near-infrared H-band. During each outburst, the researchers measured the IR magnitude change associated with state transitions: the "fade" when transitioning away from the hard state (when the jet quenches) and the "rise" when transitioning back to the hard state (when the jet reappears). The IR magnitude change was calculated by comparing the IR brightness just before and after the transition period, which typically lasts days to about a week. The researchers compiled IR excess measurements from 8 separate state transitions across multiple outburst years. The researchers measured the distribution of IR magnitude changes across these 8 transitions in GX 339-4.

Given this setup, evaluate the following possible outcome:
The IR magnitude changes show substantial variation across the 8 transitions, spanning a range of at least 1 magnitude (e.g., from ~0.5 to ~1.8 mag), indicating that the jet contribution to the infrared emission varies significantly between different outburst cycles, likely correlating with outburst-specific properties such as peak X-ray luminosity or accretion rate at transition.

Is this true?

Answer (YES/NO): YES